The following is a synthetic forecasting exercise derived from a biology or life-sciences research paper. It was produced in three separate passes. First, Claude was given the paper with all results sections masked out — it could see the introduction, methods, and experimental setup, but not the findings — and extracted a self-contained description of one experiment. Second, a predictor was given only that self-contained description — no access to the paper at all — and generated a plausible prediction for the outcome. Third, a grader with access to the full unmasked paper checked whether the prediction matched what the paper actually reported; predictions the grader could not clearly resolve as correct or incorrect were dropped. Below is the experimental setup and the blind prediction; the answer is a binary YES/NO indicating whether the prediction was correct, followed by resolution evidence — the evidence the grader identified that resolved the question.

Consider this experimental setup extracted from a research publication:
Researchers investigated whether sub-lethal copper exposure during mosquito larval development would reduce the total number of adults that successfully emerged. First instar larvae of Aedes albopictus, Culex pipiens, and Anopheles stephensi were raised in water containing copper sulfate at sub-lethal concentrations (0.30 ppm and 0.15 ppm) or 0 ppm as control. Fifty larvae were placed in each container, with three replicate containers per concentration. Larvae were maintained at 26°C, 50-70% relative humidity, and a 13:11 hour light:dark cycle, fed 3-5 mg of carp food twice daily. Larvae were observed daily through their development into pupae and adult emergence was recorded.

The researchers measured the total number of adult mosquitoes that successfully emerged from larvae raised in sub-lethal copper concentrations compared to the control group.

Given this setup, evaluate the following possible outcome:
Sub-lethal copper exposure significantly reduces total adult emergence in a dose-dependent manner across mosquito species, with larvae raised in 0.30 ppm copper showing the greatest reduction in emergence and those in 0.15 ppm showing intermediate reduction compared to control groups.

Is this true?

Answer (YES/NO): YES